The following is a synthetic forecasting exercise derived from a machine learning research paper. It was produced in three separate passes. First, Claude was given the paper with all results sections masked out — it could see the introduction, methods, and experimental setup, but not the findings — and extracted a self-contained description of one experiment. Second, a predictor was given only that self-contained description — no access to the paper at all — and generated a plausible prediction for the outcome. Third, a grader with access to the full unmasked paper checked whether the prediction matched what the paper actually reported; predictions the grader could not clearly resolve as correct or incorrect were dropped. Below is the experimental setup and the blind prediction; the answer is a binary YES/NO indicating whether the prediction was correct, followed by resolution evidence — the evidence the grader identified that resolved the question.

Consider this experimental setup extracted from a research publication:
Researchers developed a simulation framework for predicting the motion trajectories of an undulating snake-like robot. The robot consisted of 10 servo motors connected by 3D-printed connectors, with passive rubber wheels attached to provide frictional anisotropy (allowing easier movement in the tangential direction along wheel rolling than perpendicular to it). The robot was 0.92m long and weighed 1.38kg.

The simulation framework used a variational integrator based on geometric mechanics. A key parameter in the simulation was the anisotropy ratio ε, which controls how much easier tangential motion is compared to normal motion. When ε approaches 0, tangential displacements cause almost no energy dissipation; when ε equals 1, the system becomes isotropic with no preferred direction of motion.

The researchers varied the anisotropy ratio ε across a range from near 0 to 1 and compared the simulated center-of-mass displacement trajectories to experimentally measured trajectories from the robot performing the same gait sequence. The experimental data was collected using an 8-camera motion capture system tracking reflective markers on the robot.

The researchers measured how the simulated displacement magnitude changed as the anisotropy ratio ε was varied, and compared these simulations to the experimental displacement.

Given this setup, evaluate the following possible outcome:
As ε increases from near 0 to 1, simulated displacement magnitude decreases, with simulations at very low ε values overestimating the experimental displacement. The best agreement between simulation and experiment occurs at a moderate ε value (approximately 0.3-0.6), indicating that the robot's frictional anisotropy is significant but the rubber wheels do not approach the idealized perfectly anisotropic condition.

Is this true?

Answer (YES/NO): NO